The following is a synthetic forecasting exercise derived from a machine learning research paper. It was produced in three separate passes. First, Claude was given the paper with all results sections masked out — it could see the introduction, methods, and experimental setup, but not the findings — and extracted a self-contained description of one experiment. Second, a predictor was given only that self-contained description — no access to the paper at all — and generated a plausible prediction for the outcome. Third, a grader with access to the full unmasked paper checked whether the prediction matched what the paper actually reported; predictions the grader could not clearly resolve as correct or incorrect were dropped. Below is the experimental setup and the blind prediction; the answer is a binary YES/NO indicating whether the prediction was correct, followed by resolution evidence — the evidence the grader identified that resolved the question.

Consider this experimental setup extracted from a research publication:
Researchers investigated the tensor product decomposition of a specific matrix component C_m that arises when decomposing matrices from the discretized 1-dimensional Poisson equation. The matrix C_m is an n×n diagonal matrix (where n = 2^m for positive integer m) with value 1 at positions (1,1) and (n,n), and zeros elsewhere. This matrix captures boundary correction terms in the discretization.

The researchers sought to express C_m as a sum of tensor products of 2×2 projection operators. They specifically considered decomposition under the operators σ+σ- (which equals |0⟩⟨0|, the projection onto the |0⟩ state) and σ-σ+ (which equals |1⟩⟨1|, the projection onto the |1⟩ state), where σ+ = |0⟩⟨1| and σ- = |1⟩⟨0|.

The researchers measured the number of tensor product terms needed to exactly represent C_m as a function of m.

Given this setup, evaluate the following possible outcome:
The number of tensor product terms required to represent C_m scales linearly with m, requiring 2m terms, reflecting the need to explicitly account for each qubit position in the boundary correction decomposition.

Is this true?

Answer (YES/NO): NO